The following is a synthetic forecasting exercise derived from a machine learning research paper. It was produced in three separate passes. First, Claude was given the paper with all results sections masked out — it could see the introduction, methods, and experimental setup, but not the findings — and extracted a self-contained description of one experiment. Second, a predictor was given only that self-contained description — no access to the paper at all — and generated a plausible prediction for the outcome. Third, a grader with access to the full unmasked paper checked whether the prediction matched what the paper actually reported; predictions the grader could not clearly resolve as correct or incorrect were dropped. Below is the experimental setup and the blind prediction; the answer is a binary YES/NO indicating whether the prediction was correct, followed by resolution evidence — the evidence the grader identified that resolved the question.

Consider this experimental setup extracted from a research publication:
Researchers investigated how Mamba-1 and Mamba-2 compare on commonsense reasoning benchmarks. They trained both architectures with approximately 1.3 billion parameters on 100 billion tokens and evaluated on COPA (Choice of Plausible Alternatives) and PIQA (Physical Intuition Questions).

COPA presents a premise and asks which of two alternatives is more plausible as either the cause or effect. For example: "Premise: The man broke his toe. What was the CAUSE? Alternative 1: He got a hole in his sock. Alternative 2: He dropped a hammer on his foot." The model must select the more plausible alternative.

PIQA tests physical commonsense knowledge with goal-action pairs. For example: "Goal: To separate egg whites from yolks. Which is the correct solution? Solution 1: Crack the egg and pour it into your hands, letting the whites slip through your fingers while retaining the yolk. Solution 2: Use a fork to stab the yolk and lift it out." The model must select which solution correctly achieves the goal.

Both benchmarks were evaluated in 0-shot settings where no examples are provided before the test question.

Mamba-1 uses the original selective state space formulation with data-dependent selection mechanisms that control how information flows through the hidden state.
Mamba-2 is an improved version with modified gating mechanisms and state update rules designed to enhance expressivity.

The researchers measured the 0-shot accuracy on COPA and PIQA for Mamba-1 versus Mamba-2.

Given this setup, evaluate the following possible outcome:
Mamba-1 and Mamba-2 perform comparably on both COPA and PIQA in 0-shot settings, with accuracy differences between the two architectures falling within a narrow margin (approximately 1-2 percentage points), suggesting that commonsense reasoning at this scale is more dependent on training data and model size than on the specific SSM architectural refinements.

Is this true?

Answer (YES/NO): NO